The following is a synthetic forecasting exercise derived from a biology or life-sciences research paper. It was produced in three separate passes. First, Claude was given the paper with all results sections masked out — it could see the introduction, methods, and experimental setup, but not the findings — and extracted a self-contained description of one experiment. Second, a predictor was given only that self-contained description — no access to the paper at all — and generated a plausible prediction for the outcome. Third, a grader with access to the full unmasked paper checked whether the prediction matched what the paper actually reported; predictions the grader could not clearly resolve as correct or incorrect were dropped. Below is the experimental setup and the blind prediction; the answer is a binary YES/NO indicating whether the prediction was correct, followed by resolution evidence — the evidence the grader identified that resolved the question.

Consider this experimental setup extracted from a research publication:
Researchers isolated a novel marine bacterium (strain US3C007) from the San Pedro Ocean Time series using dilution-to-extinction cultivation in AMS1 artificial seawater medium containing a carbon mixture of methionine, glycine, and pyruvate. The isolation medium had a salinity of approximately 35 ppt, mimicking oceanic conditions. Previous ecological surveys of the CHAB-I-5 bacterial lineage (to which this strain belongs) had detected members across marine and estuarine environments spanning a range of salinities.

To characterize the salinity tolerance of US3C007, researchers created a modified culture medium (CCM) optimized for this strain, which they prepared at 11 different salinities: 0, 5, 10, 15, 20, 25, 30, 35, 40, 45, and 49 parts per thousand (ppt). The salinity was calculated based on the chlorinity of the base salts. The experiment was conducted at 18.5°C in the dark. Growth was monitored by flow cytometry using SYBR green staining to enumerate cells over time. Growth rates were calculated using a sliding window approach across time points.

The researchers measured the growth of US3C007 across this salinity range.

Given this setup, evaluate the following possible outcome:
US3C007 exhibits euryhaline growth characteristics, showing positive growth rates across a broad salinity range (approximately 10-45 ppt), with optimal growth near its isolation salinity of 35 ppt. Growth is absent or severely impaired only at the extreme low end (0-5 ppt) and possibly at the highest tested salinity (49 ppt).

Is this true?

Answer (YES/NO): NO